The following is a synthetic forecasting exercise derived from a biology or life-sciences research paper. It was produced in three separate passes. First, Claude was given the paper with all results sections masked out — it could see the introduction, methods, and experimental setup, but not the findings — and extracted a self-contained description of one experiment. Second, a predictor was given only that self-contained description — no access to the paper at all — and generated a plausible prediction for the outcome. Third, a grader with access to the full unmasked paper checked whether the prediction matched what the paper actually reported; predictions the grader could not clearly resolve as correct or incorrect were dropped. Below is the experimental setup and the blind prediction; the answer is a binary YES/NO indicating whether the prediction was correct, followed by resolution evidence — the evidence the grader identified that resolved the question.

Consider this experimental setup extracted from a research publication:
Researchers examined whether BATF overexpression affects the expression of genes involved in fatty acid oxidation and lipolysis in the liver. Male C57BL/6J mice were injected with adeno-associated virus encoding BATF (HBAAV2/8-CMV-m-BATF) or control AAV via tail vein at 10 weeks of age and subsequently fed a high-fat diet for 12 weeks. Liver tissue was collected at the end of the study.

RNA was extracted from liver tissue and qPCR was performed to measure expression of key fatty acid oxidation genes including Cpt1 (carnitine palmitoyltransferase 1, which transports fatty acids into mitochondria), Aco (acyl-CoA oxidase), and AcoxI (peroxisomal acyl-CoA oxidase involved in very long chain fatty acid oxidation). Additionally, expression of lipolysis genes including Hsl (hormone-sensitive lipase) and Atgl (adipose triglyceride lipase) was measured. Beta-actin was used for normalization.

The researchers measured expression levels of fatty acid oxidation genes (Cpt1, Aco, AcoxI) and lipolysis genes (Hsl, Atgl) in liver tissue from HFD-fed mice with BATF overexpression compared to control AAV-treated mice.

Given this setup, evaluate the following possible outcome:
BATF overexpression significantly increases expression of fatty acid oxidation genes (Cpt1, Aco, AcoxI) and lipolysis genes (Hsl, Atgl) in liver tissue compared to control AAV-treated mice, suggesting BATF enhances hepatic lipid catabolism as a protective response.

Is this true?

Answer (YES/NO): YES